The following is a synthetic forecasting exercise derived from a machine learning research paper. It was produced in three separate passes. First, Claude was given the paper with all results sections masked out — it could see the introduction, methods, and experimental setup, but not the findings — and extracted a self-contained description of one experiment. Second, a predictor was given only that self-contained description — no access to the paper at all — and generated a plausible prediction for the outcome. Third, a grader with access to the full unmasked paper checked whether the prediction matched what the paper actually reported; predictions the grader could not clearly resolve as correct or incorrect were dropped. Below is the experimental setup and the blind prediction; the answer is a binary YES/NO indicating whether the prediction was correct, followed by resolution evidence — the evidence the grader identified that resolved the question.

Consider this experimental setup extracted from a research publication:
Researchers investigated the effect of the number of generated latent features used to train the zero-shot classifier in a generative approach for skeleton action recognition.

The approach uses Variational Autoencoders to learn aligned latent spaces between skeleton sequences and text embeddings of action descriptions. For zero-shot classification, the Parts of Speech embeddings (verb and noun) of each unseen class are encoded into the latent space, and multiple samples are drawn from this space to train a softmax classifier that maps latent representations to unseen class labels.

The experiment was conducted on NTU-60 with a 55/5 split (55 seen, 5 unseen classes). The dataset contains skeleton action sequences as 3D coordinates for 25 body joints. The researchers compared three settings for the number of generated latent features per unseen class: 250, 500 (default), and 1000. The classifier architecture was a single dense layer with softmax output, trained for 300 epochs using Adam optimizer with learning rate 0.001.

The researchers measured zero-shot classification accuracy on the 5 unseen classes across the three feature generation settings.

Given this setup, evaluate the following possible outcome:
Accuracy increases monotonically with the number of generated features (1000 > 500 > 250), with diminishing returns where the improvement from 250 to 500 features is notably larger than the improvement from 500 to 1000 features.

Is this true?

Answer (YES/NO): NO